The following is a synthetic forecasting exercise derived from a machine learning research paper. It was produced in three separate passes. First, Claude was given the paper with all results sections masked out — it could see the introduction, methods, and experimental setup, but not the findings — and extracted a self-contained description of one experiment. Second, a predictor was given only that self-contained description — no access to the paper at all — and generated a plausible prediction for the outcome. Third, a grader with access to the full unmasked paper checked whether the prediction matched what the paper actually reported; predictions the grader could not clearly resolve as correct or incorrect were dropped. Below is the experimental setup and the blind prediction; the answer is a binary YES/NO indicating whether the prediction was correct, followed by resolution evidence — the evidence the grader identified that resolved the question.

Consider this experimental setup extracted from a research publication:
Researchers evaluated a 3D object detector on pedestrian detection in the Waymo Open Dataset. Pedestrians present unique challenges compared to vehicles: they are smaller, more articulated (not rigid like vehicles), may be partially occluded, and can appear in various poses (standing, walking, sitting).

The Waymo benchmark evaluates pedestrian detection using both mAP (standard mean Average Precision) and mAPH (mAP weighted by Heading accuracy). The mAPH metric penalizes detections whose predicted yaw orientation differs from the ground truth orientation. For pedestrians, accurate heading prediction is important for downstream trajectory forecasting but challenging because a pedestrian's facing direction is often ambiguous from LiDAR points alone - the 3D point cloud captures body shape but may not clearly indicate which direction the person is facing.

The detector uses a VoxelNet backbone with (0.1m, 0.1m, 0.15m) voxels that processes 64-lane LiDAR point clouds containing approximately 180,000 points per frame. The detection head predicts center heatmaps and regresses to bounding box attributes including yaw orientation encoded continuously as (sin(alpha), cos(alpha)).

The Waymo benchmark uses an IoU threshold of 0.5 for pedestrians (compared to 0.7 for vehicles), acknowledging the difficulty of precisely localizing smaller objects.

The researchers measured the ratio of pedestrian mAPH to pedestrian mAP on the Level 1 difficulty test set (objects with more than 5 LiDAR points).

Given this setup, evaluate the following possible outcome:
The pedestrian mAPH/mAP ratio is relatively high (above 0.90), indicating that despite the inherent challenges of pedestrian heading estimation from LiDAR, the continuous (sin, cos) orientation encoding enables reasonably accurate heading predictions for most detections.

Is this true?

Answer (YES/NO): YES